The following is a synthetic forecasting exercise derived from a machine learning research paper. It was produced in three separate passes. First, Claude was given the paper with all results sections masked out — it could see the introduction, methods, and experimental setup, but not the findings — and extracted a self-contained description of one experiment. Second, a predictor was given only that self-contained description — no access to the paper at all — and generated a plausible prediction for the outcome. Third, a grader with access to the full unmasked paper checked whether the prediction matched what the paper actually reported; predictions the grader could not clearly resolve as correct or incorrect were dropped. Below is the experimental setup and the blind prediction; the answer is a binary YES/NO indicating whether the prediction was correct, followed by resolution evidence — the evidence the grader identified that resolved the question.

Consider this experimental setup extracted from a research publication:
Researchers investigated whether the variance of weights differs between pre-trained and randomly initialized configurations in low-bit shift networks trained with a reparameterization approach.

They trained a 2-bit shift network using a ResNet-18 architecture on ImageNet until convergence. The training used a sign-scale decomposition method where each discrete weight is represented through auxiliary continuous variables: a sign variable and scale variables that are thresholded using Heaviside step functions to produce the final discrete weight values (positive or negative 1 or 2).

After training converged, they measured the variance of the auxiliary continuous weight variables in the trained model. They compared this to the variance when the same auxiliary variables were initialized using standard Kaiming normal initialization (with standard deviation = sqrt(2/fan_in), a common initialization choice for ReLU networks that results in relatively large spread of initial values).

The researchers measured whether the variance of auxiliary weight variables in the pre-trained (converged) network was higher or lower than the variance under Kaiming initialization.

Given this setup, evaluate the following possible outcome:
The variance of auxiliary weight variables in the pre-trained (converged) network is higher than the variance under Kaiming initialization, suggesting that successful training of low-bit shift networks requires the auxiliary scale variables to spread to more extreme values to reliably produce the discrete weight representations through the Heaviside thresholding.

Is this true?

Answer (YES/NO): NO